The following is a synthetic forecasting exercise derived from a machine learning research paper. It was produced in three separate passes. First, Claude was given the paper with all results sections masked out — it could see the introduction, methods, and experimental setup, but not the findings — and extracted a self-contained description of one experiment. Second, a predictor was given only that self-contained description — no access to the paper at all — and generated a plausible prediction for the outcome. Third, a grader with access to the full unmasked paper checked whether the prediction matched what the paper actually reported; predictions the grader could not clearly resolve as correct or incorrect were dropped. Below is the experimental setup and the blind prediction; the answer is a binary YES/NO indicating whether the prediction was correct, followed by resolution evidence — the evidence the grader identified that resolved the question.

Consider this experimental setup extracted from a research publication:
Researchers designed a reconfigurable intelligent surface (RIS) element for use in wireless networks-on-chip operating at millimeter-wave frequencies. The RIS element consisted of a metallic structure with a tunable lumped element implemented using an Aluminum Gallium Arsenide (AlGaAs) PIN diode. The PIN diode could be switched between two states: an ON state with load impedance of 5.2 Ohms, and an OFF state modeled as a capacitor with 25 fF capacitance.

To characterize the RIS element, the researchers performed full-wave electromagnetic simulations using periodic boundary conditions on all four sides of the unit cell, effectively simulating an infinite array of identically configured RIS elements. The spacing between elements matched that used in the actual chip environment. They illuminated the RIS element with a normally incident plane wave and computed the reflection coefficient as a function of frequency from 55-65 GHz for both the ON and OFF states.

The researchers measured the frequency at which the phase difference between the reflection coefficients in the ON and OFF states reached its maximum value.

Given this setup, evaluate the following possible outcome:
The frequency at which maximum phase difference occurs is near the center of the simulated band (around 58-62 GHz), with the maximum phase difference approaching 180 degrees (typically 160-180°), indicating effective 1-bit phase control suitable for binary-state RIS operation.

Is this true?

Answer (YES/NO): YES